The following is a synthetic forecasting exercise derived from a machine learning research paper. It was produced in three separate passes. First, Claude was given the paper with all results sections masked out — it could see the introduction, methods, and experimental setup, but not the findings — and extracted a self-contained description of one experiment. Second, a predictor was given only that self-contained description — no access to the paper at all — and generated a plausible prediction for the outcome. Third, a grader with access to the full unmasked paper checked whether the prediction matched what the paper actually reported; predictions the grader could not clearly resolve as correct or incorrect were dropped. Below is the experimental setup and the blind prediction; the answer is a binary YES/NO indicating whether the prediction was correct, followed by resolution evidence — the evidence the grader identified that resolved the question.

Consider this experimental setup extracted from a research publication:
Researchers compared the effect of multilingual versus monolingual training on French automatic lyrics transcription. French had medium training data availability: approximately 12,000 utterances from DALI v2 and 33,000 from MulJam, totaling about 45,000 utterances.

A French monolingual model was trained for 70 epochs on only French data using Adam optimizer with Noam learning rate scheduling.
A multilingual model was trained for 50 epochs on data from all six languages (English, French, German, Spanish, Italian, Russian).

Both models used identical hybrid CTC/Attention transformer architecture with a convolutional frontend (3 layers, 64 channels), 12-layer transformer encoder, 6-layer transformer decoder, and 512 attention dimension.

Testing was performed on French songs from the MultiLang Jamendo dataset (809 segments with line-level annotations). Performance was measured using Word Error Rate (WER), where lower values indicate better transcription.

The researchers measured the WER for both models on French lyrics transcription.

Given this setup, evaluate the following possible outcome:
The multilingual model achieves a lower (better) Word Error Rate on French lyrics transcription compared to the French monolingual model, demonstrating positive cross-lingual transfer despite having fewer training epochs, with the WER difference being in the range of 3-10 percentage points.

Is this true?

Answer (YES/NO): YES